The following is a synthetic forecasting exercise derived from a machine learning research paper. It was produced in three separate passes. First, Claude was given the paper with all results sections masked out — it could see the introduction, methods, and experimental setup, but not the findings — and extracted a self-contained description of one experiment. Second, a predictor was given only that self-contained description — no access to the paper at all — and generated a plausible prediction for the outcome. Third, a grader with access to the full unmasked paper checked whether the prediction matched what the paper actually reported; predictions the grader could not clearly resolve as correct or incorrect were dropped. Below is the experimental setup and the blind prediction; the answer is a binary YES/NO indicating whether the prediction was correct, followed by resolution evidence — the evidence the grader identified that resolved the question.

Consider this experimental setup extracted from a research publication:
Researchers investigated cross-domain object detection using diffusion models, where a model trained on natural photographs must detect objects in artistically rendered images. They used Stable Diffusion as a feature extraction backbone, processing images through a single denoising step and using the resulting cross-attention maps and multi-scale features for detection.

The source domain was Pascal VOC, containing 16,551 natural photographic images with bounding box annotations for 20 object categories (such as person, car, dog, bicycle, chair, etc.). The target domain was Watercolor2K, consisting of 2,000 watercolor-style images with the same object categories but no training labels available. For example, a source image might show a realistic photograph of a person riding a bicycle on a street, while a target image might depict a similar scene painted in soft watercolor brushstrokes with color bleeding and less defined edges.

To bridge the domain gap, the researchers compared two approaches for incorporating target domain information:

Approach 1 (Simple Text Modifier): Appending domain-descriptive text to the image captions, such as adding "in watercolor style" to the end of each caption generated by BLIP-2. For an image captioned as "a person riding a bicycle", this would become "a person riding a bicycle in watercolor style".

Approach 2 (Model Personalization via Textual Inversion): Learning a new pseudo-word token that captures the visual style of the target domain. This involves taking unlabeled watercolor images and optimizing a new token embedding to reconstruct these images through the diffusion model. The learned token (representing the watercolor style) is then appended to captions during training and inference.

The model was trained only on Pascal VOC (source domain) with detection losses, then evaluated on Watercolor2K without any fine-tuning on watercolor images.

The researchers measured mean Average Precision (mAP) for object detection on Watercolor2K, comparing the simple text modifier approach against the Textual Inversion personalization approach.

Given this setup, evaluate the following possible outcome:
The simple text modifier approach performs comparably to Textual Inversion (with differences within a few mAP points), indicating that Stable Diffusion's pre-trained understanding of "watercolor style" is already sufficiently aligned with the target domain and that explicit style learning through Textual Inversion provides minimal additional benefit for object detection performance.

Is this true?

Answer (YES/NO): YES